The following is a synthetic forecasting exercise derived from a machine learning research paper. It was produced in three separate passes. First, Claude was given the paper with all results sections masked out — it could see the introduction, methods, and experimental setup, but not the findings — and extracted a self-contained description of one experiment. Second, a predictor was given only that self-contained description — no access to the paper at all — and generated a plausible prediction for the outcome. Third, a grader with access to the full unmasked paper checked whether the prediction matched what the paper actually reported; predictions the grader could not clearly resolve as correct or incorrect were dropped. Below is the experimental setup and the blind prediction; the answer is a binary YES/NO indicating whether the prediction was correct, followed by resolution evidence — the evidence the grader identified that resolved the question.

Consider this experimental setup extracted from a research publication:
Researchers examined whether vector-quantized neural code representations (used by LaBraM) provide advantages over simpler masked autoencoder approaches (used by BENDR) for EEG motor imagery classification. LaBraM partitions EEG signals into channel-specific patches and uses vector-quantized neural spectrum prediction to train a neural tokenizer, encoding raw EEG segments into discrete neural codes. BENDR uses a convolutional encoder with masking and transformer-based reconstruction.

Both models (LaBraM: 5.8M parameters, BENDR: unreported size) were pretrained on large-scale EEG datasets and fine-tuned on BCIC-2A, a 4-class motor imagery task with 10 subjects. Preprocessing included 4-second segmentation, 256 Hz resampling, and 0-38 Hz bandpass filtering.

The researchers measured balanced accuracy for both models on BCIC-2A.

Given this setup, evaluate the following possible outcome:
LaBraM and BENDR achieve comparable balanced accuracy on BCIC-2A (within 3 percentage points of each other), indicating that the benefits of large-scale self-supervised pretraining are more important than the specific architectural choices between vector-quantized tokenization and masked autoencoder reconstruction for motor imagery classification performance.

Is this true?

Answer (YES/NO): NO